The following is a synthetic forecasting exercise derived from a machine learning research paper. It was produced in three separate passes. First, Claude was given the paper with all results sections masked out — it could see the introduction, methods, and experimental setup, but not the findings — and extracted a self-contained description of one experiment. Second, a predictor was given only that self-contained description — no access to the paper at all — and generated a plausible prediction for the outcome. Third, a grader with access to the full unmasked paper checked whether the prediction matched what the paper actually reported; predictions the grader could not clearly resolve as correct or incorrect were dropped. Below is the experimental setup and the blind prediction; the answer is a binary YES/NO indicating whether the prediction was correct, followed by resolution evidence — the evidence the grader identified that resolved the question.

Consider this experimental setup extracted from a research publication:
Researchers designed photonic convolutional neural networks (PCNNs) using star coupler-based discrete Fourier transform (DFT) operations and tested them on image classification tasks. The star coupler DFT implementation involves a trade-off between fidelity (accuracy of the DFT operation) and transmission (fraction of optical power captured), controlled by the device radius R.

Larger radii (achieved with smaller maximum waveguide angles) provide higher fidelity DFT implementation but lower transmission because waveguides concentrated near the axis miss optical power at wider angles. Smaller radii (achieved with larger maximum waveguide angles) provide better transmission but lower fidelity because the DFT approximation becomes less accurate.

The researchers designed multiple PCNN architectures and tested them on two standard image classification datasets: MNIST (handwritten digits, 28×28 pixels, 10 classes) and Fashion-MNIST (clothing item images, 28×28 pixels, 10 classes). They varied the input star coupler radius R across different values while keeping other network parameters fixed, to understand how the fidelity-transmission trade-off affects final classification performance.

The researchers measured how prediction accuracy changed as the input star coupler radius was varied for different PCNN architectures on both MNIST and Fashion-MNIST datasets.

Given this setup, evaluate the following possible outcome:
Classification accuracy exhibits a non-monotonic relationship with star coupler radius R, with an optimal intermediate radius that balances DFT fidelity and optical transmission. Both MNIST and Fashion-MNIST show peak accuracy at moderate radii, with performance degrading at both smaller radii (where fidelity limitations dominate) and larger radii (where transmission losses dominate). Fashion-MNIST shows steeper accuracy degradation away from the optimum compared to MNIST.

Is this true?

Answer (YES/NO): NO